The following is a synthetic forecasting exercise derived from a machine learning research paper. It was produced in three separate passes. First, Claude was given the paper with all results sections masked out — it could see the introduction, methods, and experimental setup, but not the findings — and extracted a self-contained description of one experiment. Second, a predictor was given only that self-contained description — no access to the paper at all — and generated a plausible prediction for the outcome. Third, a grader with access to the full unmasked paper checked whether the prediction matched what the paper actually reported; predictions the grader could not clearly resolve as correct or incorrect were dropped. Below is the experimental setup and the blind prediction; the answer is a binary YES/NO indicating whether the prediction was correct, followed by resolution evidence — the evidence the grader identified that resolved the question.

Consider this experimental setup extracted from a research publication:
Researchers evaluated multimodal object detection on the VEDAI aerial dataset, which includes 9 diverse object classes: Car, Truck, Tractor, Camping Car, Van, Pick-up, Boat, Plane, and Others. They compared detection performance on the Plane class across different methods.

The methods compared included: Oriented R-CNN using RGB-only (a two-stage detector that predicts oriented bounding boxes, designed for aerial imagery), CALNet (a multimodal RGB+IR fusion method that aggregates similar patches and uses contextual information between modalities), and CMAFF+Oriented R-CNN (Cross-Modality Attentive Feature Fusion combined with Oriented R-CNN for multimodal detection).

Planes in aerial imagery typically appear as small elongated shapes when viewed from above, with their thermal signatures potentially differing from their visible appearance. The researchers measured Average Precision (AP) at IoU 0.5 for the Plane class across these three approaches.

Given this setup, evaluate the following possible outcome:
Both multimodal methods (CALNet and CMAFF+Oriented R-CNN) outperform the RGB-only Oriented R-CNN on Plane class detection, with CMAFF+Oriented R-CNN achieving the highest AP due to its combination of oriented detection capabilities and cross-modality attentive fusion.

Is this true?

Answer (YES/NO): NO